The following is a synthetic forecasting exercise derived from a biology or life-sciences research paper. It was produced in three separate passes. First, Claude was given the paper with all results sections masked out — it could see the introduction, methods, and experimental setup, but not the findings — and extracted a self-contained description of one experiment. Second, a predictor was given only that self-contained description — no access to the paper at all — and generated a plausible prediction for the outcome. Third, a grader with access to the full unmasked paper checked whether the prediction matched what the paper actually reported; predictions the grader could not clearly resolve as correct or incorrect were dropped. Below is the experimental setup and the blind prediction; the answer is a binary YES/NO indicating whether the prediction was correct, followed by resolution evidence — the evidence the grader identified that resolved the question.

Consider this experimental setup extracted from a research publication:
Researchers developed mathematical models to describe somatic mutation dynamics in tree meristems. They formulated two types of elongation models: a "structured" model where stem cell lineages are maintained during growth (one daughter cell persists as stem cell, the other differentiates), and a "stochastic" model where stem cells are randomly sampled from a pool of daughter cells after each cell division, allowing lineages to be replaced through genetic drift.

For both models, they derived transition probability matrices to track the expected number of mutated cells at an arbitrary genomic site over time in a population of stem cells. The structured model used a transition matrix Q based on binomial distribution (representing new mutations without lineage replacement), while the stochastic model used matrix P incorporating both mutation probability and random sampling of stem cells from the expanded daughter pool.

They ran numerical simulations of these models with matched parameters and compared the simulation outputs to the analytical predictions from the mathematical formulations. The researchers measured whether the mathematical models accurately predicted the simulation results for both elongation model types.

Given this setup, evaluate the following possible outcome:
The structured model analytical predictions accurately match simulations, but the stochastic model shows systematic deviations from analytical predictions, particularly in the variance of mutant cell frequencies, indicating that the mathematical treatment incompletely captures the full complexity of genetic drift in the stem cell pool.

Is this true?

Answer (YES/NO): NO